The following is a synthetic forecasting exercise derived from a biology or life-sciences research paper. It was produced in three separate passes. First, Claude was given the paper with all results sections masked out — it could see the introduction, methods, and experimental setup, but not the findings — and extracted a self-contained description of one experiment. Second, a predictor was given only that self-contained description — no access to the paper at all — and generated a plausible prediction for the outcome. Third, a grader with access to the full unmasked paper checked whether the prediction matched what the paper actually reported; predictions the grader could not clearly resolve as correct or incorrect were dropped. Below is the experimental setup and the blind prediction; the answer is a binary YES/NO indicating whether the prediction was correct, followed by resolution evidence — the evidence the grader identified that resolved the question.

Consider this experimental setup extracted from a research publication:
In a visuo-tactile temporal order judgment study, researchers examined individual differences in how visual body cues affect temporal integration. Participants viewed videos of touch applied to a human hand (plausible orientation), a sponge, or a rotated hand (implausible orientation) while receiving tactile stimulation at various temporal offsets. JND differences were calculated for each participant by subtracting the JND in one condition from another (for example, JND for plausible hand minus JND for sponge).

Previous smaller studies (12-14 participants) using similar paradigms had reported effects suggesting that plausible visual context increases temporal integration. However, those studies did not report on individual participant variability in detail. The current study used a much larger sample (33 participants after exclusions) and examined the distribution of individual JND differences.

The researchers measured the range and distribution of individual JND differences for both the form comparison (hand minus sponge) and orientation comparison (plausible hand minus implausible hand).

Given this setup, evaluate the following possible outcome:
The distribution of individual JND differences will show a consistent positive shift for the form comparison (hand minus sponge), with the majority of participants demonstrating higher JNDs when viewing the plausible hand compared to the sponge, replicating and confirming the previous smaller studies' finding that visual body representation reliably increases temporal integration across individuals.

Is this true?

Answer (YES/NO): NO